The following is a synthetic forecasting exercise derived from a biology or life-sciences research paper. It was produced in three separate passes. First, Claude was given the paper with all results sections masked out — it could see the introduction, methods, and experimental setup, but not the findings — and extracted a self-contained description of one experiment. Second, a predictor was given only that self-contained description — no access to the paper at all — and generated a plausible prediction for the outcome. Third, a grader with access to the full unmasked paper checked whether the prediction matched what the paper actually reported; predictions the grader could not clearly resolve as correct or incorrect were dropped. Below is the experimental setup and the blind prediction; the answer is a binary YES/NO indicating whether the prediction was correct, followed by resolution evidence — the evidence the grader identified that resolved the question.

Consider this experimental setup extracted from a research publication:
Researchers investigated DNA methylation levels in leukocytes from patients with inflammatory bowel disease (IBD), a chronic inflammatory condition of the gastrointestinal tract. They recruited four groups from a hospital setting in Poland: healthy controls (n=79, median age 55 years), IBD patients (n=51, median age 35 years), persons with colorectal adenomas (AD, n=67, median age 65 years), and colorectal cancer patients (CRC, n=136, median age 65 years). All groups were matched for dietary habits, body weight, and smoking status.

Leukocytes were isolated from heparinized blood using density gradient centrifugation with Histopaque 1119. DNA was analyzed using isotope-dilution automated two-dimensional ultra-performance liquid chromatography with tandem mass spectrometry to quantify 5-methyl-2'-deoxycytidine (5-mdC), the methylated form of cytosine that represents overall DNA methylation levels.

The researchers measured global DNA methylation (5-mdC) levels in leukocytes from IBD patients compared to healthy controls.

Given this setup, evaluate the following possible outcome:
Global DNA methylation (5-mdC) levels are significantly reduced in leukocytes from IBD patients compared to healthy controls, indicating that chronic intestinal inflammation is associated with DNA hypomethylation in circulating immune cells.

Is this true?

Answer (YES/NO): YES